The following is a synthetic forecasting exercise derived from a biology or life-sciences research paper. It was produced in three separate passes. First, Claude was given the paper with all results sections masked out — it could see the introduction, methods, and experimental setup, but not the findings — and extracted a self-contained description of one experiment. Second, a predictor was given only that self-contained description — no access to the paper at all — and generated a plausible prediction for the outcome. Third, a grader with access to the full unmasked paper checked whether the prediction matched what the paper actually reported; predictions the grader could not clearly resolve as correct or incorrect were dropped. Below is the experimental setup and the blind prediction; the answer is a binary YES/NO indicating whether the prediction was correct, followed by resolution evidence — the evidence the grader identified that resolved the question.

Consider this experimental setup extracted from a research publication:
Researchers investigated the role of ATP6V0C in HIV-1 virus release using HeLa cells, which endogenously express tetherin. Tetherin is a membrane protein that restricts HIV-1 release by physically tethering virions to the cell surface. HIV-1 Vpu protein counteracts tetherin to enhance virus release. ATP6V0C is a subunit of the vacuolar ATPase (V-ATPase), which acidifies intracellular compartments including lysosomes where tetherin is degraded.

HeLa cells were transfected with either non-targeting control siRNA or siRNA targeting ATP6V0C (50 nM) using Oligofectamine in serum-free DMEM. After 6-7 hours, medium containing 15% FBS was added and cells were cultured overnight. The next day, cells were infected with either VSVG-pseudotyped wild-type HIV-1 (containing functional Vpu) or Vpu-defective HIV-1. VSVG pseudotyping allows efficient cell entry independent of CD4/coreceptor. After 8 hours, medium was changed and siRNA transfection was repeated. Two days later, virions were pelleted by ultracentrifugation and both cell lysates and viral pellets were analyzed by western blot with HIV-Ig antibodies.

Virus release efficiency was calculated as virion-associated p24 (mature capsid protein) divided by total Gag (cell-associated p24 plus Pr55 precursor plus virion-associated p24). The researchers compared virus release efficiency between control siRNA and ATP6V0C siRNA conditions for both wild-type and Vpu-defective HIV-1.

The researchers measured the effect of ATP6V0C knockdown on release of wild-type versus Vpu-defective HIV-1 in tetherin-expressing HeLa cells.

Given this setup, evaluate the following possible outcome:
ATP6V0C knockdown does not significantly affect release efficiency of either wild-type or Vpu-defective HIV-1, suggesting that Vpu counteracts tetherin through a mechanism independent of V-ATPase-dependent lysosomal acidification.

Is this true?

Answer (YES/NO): NO